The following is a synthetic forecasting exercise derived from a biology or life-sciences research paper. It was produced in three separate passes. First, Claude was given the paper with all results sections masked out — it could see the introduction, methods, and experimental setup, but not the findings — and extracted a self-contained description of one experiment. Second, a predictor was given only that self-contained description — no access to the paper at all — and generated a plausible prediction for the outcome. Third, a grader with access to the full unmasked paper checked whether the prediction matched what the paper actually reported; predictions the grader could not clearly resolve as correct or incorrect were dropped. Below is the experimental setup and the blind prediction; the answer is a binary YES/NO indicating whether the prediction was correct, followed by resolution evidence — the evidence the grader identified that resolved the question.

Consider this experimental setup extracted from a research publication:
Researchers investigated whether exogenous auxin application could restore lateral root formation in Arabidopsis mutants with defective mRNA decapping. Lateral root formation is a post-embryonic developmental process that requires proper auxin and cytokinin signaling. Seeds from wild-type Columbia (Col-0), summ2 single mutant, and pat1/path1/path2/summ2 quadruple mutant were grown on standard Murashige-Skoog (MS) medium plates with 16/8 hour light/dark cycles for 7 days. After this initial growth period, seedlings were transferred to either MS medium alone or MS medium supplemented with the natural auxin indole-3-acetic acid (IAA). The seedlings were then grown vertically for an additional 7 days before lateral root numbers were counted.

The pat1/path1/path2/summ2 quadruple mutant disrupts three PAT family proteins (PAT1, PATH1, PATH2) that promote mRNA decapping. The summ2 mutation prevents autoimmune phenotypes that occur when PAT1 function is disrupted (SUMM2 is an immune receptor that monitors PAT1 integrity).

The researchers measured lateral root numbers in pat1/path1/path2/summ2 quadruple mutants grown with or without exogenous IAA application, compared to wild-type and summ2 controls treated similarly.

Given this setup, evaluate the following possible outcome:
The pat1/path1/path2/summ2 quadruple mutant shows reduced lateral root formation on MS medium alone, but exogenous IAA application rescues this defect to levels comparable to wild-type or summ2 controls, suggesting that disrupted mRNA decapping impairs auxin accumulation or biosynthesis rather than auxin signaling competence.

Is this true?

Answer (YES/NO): NO